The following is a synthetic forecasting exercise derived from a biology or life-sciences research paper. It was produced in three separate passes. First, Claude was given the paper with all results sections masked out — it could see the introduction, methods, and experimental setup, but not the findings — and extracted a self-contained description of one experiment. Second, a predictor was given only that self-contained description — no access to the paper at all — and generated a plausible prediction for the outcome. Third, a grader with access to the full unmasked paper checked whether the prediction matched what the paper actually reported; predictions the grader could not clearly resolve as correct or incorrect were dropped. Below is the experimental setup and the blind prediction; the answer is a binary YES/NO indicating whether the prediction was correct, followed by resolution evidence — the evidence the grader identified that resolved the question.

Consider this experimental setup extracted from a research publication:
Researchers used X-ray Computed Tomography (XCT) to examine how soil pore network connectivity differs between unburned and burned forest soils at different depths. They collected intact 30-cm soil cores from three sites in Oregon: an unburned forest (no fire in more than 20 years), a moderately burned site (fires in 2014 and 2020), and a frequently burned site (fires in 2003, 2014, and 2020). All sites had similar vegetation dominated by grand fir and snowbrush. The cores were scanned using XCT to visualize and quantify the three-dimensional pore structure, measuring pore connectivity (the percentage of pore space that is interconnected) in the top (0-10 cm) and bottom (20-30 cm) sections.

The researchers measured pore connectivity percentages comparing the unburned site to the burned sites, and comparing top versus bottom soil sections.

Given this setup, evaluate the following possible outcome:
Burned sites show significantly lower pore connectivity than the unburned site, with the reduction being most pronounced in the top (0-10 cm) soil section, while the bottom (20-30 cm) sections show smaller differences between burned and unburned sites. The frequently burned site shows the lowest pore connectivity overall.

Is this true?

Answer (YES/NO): NO